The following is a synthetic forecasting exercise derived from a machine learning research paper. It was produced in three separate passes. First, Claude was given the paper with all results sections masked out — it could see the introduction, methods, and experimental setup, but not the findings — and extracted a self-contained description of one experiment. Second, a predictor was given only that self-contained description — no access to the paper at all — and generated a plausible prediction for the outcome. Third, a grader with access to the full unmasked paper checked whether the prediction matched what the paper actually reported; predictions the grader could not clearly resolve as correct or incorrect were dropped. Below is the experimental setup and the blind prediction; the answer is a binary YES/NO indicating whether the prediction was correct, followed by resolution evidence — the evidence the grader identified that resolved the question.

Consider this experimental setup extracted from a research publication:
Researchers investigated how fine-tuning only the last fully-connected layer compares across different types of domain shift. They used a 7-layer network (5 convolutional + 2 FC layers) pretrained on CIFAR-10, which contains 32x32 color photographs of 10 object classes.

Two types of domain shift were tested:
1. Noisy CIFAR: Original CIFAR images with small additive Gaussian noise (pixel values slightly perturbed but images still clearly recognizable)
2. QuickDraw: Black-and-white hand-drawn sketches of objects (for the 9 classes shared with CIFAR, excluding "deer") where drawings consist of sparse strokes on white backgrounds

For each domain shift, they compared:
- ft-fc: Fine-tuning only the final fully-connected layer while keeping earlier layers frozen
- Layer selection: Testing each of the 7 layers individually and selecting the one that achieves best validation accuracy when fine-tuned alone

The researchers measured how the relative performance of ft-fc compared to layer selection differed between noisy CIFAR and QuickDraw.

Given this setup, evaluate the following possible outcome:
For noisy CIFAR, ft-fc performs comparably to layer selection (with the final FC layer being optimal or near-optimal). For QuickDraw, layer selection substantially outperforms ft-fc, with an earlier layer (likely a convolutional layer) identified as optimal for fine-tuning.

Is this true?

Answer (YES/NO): NO